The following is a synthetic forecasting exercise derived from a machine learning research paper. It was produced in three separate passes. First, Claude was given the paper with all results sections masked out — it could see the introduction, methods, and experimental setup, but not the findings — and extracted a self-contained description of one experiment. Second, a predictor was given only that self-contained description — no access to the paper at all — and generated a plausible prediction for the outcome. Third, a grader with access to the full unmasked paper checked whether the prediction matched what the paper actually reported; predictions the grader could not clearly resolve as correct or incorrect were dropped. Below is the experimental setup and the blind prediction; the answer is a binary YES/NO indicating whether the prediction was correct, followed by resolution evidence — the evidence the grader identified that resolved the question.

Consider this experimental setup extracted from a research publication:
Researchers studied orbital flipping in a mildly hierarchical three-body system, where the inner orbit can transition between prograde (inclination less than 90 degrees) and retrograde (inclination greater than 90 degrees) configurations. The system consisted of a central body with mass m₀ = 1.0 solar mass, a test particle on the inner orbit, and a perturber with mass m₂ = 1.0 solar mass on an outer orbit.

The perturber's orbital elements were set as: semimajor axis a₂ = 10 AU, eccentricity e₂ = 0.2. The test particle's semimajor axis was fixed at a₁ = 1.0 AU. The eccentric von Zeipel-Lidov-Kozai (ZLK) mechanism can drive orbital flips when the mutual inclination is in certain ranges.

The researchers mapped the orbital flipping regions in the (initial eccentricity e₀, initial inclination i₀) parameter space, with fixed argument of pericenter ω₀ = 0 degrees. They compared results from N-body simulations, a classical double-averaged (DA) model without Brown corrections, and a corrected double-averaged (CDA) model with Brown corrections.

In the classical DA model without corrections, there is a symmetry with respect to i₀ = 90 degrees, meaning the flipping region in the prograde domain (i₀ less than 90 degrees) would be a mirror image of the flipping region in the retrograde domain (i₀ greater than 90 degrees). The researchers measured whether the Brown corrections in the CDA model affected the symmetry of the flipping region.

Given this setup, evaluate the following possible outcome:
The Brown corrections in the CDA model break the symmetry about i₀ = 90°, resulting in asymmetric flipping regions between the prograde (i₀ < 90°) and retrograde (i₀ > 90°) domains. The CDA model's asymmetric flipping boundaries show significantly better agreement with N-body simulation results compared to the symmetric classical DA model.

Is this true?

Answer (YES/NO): YES